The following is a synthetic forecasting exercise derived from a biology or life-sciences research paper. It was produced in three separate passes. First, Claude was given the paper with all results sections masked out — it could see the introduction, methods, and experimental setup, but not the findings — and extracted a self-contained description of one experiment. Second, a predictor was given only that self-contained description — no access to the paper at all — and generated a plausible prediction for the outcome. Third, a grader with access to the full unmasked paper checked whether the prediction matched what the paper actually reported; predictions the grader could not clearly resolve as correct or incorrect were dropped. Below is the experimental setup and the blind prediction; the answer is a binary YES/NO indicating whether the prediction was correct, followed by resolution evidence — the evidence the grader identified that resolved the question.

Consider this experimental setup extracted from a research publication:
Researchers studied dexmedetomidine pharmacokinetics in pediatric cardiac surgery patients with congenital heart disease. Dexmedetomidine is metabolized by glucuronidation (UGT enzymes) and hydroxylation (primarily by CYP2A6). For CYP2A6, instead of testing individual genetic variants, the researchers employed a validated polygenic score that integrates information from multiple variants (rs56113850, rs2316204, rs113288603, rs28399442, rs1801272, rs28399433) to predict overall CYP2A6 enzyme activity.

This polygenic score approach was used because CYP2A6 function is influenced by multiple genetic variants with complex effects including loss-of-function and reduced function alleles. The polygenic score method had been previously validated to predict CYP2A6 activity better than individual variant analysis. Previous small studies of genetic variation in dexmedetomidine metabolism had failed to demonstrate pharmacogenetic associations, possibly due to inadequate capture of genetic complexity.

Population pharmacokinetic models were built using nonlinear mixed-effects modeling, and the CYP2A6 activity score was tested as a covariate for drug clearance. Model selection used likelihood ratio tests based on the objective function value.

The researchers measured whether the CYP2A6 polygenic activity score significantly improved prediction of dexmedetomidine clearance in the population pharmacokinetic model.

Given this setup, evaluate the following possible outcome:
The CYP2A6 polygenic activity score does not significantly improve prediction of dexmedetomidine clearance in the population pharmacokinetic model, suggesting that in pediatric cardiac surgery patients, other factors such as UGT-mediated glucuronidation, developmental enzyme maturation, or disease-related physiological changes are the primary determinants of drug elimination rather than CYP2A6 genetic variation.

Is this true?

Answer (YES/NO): YES